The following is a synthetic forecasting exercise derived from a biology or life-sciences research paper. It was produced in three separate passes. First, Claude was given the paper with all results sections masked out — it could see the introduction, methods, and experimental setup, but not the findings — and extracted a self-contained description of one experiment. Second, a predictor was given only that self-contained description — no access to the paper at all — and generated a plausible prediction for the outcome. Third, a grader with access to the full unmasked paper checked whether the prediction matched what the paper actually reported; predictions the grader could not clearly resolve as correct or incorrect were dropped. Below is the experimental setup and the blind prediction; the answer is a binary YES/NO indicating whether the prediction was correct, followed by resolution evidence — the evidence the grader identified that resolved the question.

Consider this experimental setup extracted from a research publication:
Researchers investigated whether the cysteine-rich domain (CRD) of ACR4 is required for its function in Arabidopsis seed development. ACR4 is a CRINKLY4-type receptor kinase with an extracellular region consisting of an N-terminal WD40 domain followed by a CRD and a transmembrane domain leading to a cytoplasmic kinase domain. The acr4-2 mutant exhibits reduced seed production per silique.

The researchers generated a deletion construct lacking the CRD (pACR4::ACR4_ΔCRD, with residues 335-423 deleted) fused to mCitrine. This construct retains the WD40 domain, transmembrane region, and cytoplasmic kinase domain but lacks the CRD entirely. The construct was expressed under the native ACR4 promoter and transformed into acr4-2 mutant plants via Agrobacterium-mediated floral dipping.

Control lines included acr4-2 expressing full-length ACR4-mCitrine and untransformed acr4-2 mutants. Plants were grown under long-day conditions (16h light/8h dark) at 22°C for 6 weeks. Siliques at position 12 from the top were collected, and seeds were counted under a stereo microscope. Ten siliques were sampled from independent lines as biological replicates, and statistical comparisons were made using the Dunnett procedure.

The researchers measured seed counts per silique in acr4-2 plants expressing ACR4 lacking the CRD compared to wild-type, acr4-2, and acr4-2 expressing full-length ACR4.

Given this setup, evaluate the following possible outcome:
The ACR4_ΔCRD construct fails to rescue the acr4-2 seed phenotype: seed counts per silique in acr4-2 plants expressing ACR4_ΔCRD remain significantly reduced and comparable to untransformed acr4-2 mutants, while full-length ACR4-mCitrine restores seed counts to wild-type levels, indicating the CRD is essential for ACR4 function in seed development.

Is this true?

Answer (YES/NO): NO